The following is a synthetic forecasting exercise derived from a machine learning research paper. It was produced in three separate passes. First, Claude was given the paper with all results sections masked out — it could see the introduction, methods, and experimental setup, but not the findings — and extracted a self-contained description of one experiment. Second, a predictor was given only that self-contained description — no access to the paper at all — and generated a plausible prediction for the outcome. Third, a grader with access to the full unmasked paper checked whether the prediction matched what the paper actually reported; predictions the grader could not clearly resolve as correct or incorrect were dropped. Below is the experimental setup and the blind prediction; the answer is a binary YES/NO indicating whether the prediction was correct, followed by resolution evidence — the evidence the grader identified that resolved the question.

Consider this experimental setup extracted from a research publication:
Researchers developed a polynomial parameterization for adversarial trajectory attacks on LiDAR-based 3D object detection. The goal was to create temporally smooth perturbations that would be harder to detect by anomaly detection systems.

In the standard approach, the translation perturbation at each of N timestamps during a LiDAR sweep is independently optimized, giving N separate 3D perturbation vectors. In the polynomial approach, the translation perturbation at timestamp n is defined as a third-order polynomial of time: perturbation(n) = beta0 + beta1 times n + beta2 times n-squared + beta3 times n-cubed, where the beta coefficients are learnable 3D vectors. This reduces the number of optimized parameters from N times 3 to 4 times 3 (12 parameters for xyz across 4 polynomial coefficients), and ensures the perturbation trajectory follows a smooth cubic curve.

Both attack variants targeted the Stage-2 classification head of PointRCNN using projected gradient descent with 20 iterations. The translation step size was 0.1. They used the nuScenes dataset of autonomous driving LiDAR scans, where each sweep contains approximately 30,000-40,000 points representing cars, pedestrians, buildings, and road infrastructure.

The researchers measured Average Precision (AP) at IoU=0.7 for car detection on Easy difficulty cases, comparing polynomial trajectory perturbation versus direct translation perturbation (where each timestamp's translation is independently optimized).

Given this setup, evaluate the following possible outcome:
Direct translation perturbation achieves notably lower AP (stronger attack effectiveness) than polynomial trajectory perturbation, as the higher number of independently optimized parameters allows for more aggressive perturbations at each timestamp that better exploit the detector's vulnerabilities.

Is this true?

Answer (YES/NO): NO